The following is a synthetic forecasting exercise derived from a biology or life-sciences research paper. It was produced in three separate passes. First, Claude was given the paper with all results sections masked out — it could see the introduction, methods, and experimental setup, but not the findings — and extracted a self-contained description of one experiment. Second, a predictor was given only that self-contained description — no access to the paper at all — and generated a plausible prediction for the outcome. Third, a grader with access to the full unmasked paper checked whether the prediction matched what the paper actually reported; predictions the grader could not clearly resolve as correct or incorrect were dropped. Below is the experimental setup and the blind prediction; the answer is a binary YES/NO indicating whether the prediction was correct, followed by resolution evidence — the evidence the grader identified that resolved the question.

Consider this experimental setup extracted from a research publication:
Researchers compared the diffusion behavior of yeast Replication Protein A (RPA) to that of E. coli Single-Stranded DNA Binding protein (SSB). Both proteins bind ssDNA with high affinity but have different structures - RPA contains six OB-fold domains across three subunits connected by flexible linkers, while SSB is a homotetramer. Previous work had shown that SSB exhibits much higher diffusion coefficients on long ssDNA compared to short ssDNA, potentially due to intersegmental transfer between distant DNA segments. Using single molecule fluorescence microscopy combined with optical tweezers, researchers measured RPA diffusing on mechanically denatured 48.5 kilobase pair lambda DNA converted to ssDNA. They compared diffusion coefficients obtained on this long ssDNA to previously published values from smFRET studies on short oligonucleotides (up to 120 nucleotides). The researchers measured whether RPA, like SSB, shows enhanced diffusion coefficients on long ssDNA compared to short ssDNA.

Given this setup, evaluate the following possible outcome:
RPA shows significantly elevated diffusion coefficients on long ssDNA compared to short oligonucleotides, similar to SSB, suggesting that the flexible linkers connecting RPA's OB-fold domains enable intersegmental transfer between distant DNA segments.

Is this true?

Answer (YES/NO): YES